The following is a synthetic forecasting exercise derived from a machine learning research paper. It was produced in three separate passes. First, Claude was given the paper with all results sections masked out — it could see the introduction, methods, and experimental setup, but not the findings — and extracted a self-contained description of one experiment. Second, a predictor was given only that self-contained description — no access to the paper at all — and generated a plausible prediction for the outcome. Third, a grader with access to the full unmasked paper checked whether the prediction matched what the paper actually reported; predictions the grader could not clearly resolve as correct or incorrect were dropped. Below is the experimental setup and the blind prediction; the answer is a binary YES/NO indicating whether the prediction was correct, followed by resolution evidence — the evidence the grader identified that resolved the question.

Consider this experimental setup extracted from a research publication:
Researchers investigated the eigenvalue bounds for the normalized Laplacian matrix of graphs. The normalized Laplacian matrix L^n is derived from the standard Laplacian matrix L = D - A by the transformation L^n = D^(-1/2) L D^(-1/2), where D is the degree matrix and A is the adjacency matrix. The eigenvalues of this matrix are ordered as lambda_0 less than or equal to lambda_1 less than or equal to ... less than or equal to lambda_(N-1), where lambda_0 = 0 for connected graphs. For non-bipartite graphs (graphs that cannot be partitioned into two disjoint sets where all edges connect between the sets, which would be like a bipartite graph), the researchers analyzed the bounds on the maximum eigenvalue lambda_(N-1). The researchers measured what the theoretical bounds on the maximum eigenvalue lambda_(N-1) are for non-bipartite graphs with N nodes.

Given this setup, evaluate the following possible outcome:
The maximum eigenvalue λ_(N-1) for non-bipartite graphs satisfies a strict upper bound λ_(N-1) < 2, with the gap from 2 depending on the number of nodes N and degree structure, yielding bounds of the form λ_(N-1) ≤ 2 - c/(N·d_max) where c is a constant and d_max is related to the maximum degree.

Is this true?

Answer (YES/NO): NO